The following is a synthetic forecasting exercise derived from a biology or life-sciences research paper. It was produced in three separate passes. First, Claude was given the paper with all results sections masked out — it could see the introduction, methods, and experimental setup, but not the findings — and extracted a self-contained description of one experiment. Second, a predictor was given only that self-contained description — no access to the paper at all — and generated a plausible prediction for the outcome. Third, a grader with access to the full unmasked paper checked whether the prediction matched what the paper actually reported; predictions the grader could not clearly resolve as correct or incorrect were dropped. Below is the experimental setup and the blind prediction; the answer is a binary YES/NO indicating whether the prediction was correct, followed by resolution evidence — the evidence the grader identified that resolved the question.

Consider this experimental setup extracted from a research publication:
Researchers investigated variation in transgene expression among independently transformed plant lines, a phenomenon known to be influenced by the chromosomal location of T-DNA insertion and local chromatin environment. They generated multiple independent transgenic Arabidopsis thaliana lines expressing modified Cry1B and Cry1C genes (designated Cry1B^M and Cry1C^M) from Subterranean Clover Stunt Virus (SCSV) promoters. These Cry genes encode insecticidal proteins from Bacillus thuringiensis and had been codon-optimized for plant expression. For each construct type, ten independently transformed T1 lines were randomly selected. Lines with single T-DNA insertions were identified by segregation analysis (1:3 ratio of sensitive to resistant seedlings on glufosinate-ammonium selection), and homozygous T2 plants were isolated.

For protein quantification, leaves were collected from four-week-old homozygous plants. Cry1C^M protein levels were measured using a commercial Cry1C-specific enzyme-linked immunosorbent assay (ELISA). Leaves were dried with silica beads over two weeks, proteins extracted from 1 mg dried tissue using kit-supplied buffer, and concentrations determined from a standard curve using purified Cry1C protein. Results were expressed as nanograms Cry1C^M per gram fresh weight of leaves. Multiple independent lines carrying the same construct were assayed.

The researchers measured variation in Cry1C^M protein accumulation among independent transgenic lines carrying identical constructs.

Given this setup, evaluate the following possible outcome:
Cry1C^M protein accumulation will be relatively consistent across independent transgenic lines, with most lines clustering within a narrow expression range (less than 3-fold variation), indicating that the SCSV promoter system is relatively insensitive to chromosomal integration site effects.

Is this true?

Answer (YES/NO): NO